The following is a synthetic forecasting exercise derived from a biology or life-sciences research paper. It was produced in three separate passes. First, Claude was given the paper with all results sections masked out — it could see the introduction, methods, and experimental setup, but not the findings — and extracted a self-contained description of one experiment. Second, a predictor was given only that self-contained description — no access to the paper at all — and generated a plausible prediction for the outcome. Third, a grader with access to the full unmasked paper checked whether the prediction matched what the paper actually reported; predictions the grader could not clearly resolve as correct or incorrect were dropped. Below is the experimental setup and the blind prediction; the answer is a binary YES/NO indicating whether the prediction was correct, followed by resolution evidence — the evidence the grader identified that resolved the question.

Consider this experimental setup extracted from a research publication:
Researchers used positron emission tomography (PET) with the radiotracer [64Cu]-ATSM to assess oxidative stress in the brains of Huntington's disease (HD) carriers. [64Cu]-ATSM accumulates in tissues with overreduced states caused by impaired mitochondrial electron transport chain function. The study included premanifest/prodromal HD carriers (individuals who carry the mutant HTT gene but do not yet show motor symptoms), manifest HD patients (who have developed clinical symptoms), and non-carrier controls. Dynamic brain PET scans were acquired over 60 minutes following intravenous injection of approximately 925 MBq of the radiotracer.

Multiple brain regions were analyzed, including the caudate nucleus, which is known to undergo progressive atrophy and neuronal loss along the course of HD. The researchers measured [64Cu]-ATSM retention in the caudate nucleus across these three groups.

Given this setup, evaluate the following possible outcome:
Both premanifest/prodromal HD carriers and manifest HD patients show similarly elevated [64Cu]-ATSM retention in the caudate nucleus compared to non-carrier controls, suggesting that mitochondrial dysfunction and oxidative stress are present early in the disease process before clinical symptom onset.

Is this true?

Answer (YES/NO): NO